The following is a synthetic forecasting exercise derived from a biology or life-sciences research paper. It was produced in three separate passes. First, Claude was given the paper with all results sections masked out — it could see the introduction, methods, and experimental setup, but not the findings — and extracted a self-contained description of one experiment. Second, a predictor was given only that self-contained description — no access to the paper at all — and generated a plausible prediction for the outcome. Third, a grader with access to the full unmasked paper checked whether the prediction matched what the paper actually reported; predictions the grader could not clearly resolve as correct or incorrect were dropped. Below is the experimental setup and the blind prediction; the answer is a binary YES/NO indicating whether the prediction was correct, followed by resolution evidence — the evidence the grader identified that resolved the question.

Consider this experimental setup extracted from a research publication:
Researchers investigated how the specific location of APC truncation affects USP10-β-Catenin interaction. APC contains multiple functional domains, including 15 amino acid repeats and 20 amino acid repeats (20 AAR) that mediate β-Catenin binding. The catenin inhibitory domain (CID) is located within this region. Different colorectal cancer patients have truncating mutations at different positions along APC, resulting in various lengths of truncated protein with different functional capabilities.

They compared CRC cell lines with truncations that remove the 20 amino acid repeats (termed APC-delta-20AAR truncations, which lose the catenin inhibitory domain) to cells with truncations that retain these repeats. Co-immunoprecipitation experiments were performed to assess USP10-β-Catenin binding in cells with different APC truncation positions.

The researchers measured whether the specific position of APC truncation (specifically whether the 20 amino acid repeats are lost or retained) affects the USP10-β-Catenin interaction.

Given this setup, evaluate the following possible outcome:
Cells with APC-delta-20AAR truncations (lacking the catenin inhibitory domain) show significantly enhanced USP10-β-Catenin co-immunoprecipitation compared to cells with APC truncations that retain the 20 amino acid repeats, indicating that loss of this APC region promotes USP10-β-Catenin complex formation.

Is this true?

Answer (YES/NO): YES